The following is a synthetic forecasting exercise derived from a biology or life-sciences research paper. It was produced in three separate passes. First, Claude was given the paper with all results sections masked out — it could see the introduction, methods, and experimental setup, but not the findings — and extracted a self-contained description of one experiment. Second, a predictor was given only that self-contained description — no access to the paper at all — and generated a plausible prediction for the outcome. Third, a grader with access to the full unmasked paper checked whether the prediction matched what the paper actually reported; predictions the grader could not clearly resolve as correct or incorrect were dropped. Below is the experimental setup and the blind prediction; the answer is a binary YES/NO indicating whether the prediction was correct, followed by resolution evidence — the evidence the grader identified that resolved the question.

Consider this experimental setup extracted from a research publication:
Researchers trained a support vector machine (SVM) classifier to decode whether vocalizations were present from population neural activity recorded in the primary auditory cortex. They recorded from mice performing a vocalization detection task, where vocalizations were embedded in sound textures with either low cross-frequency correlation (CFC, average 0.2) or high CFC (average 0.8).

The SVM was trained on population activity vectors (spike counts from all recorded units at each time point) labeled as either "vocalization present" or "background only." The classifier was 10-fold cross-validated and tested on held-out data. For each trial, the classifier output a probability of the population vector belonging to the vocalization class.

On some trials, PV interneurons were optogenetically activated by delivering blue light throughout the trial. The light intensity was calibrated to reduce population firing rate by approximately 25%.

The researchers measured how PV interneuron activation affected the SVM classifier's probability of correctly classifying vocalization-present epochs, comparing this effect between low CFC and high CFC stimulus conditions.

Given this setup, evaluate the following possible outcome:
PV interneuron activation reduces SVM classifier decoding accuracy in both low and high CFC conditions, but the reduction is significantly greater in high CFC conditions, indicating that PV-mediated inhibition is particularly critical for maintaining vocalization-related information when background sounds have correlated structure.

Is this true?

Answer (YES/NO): NO